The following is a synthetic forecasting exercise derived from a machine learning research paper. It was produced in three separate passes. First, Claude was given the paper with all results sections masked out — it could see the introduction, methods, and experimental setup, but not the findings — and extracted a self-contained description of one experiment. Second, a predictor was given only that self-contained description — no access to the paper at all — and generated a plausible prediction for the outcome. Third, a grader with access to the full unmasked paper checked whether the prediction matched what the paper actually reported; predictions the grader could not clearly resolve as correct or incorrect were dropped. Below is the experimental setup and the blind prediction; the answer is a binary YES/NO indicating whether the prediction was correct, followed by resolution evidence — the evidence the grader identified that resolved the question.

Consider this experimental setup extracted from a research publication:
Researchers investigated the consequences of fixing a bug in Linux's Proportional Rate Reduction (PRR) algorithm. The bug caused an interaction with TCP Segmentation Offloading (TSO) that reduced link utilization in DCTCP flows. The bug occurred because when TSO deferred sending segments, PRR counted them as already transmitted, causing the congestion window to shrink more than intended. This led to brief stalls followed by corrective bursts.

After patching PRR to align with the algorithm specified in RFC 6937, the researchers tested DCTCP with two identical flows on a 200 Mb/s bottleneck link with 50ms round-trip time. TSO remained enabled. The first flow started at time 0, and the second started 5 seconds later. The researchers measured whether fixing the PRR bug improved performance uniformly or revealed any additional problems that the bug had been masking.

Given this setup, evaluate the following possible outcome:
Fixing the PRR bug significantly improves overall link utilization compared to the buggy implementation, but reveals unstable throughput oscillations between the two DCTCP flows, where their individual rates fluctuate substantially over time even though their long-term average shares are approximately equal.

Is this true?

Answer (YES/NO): NO